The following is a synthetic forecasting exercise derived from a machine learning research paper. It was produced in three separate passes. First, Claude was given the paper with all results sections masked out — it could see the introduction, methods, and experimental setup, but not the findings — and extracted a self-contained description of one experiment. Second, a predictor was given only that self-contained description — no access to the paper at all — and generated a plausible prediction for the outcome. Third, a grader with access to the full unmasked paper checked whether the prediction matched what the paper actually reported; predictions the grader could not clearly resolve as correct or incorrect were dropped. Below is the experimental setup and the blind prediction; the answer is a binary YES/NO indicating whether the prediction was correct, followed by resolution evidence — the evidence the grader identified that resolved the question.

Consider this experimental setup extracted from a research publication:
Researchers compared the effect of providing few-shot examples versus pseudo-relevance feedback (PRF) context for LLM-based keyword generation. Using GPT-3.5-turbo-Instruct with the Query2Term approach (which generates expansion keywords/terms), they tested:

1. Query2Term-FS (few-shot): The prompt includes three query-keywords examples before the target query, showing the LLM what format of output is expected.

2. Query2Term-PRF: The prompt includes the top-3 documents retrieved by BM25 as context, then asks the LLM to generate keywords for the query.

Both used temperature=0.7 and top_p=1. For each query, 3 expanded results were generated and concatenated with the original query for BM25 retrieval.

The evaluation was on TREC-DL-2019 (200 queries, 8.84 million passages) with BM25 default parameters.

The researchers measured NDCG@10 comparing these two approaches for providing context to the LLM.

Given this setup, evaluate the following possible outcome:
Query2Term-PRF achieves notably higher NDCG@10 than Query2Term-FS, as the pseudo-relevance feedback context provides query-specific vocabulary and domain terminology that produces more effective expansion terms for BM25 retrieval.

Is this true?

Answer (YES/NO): NO